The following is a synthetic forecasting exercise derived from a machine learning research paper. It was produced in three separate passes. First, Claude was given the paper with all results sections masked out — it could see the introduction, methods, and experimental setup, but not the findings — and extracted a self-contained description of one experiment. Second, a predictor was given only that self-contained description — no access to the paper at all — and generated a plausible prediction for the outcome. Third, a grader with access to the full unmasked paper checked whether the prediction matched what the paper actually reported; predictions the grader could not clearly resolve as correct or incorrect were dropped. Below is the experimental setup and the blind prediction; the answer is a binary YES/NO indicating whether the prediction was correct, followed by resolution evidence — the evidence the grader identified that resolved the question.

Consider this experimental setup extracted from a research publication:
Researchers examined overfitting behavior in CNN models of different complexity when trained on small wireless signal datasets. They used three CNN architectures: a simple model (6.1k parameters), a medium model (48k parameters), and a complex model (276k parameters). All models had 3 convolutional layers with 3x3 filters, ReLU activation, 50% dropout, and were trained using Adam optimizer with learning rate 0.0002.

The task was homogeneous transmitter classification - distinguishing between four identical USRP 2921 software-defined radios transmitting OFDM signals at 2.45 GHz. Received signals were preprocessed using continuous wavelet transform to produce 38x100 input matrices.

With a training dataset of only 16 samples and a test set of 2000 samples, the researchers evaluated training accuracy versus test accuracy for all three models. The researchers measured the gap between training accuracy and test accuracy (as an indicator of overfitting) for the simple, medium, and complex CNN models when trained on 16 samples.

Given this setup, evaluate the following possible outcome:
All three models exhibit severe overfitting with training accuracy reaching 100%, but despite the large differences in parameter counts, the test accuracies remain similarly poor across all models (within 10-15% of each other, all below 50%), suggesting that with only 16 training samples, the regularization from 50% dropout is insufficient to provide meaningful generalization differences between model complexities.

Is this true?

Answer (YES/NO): YES